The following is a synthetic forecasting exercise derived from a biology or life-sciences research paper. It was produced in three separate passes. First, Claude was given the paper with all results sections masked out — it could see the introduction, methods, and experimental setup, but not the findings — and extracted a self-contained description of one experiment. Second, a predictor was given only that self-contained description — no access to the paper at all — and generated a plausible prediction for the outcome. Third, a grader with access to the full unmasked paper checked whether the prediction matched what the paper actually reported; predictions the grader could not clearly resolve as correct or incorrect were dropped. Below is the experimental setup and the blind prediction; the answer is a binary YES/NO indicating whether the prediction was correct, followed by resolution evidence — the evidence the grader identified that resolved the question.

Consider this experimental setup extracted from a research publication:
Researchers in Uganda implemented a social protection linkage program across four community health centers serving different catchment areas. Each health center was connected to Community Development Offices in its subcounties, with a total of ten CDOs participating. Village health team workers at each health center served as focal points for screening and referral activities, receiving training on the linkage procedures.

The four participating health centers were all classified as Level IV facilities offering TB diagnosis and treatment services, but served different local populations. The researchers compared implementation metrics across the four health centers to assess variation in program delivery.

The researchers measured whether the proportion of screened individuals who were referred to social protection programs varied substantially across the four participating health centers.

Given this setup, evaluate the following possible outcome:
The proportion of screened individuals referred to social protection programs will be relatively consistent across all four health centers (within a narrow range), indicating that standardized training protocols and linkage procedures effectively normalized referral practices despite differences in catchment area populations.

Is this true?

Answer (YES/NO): NO